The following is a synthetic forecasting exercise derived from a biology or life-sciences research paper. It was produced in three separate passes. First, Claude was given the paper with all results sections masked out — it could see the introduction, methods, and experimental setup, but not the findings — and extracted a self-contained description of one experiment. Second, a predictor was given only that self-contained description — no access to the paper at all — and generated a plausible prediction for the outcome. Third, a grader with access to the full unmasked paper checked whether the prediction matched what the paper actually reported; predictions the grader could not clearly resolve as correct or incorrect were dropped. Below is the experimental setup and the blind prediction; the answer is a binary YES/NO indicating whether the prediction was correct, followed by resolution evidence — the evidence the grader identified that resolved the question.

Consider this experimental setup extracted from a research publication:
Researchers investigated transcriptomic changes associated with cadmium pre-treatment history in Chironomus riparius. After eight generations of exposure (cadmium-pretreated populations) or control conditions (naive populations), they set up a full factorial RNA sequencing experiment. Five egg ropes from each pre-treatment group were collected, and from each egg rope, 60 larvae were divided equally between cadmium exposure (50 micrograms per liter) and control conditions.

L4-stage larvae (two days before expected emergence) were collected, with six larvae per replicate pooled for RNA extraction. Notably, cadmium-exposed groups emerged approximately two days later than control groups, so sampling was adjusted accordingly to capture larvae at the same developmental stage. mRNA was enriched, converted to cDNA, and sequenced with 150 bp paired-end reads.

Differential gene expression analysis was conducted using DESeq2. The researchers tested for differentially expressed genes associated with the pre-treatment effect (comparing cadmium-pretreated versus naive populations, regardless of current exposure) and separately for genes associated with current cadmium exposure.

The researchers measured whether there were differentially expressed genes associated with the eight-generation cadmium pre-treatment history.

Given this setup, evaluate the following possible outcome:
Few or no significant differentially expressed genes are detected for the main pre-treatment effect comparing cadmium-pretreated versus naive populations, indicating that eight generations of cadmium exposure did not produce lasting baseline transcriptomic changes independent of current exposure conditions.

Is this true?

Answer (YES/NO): NO